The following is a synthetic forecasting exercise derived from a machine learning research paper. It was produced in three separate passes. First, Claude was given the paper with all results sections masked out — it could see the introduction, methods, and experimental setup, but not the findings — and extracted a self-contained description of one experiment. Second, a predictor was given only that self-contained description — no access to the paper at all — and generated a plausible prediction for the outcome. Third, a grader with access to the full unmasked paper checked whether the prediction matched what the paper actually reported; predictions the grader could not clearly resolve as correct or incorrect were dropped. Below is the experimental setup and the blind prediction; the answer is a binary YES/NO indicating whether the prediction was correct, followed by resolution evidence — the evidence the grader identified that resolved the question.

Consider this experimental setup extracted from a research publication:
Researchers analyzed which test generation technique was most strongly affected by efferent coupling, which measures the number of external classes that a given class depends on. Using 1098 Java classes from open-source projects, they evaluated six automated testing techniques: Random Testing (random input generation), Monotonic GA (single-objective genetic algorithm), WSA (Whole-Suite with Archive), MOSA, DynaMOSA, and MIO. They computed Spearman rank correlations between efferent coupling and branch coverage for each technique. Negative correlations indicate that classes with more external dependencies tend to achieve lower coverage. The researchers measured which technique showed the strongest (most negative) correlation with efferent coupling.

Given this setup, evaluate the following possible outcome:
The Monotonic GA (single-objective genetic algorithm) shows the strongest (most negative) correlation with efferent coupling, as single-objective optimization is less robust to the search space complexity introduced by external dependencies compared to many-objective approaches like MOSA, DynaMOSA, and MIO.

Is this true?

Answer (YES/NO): NO